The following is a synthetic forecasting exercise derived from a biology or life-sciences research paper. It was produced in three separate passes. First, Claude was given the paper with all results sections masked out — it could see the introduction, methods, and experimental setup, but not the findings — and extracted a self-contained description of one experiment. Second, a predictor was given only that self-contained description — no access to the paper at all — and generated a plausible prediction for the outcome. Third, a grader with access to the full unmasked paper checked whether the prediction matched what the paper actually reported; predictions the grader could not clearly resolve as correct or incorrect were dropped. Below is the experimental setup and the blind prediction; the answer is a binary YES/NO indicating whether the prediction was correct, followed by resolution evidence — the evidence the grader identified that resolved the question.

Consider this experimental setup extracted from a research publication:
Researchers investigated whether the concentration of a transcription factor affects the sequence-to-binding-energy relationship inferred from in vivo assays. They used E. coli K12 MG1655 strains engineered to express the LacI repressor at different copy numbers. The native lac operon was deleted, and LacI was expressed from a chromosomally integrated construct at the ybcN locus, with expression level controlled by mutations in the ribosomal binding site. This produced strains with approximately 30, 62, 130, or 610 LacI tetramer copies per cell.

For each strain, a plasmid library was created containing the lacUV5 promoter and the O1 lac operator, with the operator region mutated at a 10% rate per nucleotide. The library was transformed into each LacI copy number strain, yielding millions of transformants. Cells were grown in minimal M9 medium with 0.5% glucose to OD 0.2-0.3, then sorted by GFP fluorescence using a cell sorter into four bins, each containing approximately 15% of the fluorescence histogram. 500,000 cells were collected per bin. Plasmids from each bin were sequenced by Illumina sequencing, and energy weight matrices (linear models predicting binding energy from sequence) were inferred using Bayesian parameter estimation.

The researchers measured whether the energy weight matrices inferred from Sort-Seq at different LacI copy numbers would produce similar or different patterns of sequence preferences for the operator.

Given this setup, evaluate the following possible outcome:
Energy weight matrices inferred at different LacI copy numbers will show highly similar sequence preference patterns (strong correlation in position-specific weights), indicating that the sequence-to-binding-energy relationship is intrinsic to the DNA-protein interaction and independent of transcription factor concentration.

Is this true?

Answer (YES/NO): YES